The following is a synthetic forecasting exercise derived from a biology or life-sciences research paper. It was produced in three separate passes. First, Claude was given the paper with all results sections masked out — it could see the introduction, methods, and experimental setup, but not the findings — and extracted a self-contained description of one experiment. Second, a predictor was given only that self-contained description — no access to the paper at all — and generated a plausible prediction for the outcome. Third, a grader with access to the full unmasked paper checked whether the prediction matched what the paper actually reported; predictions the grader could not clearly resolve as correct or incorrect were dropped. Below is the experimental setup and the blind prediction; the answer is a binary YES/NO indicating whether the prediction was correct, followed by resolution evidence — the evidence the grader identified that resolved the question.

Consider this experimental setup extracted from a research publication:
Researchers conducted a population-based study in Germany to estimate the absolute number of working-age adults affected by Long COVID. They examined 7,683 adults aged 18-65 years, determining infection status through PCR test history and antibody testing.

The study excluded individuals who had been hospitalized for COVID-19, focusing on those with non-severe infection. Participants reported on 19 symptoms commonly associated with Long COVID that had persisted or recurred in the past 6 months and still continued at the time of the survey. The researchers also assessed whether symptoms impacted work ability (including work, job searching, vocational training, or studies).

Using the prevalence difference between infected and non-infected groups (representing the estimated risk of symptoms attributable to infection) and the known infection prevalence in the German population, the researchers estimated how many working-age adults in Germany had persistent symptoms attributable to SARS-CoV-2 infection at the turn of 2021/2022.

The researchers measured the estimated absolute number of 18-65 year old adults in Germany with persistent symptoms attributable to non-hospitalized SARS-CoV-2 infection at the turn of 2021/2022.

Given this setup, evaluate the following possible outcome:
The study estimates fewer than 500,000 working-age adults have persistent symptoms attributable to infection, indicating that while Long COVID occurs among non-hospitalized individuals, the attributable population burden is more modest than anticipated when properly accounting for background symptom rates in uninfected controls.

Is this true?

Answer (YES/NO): YES